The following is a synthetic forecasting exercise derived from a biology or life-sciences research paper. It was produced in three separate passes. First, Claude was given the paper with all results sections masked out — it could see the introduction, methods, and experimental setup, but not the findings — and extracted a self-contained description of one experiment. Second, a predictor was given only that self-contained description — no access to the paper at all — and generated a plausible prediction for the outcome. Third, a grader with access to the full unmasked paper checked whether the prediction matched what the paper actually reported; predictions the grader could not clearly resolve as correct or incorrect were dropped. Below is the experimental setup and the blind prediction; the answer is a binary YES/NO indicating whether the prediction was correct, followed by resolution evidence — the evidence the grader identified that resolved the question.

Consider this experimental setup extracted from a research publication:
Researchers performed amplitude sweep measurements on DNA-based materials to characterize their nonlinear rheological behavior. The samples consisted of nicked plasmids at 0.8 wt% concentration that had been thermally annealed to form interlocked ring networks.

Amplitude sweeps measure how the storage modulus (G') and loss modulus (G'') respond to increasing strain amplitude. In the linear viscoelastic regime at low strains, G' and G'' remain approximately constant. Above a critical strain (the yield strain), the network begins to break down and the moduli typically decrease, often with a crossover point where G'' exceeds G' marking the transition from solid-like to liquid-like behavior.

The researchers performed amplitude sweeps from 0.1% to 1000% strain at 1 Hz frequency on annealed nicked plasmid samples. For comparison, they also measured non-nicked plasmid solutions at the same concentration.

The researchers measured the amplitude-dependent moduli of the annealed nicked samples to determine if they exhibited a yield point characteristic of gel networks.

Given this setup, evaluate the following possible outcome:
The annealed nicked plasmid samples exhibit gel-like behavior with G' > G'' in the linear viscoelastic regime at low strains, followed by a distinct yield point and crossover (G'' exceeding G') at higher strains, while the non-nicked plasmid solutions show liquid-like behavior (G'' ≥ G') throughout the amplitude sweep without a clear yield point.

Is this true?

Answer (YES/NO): NO